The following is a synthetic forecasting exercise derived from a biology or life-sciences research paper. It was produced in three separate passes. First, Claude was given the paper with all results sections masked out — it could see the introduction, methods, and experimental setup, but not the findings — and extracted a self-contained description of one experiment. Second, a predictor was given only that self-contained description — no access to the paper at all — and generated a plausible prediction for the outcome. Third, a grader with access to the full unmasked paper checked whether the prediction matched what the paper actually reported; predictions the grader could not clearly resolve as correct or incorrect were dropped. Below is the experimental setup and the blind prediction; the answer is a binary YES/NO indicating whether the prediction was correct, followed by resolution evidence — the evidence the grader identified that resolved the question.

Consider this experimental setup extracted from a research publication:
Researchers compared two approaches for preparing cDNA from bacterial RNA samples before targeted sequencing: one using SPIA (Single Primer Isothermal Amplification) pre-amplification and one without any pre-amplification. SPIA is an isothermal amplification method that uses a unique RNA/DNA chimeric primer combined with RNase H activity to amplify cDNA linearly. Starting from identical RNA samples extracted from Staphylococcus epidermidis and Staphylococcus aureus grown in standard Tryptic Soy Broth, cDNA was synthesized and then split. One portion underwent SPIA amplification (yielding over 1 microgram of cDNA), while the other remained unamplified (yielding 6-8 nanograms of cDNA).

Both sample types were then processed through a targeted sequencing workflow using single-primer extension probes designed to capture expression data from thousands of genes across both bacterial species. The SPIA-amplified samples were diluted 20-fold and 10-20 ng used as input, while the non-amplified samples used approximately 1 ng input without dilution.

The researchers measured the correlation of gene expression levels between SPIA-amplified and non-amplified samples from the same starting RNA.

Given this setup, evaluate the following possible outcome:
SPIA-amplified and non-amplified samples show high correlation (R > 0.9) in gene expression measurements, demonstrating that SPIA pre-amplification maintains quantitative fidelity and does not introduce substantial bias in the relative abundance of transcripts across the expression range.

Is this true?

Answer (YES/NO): NO